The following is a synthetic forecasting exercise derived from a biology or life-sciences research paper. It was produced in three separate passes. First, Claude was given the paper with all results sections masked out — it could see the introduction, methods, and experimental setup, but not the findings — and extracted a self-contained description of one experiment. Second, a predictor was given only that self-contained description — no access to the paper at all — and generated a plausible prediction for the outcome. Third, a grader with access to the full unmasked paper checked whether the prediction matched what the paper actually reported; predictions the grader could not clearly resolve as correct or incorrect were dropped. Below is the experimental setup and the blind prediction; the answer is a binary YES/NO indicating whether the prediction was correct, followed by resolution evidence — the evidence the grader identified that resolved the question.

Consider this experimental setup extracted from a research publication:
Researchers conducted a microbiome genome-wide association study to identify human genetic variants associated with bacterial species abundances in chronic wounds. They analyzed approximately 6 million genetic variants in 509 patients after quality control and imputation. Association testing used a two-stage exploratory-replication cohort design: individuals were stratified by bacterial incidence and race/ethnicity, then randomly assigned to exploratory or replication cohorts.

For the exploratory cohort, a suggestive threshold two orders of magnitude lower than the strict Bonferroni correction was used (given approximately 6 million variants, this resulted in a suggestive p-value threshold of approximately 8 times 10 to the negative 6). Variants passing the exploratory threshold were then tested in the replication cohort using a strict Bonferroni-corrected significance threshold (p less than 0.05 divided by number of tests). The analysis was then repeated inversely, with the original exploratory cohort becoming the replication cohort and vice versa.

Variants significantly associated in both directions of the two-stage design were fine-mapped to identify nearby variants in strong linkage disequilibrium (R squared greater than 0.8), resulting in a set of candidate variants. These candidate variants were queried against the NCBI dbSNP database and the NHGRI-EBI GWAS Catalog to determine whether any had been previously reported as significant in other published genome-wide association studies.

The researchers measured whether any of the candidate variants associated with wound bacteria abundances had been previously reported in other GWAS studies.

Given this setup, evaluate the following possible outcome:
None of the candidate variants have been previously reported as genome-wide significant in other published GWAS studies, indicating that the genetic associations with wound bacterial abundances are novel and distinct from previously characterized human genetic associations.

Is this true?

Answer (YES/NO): NO